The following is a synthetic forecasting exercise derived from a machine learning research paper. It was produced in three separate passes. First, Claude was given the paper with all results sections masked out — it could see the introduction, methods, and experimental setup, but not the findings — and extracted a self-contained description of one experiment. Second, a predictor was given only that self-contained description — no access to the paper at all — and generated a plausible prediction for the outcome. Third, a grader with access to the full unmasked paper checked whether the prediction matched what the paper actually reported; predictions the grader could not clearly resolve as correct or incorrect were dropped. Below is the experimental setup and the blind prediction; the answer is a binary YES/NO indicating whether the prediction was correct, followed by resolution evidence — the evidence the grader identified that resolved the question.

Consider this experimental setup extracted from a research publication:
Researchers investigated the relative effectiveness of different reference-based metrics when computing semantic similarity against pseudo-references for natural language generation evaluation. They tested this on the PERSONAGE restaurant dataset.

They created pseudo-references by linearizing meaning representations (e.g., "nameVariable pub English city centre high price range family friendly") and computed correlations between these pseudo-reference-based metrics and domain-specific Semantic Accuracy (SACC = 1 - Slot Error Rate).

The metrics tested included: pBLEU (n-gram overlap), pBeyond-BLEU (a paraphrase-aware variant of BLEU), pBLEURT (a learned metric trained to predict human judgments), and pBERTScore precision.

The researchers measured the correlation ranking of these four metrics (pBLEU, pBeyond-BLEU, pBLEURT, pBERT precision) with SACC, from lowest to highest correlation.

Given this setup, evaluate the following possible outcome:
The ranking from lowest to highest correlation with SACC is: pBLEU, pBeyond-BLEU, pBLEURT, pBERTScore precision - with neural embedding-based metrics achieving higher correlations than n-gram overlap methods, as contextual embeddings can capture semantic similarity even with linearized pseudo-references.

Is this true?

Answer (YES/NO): NO